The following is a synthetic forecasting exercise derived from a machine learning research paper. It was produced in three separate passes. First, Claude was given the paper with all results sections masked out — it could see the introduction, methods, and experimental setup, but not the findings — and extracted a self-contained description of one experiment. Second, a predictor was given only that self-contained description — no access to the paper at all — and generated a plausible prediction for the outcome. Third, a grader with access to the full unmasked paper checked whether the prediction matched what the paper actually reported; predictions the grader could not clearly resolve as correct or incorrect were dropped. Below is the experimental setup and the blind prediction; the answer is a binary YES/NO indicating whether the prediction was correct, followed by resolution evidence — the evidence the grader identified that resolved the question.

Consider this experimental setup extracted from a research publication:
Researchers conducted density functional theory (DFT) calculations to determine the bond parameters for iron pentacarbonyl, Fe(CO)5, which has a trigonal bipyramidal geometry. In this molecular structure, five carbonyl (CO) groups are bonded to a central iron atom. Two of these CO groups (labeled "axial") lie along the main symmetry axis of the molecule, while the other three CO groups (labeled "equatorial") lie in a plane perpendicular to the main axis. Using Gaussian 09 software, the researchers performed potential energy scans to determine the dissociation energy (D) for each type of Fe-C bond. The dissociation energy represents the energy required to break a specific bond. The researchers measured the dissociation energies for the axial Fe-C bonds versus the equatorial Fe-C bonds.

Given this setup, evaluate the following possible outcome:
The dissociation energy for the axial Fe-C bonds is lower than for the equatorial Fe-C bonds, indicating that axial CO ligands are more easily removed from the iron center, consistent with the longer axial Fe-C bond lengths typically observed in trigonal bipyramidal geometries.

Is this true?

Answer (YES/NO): NO